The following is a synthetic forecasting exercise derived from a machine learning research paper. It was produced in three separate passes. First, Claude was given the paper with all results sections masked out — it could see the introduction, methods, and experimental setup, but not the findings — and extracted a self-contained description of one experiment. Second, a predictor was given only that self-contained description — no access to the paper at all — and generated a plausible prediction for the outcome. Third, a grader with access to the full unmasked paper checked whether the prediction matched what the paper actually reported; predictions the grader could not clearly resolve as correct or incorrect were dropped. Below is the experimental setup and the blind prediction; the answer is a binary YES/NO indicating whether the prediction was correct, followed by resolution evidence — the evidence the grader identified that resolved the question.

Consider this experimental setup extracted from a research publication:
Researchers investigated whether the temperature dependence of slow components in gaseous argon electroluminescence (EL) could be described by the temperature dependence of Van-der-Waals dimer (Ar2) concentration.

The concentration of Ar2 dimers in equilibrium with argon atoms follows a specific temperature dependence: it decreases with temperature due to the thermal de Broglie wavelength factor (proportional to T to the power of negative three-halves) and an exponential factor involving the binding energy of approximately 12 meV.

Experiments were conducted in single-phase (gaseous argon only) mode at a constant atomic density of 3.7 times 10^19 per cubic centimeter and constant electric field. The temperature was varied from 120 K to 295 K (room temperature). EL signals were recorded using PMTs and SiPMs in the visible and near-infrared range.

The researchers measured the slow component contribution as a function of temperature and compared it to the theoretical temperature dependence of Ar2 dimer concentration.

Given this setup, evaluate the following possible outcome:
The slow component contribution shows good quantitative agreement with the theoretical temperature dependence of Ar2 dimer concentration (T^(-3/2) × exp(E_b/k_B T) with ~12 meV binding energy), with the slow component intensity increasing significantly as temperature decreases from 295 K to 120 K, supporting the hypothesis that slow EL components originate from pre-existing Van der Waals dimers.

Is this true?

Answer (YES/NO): YES